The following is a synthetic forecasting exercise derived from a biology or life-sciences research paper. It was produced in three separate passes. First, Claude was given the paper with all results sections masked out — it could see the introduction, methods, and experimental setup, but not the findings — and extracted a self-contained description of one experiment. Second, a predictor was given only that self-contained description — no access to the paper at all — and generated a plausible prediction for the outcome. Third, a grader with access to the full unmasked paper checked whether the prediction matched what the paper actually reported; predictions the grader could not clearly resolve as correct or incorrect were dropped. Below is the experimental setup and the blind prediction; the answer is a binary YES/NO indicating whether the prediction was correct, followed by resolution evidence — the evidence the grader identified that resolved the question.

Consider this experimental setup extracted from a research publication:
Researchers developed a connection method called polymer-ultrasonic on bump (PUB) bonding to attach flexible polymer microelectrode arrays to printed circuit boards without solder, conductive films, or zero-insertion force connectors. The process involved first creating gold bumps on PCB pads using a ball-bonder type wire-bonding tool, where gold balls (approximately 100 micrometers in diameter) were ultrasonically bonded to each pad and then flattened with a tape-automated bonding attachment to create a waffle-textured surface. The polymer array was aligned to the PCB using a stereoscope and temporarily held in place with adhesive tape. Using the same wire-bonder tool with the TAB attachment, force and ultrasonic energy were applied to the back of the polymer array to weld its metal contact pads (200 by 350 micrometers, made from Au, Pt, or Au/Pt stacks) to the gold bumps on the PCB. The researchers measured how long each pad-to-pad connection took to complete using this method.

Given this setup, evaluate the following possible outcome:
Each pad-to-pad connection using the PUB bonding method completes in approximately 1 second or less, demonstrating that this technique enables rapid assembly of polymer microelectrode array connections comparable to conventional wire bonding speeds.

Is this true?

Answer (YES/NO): NO